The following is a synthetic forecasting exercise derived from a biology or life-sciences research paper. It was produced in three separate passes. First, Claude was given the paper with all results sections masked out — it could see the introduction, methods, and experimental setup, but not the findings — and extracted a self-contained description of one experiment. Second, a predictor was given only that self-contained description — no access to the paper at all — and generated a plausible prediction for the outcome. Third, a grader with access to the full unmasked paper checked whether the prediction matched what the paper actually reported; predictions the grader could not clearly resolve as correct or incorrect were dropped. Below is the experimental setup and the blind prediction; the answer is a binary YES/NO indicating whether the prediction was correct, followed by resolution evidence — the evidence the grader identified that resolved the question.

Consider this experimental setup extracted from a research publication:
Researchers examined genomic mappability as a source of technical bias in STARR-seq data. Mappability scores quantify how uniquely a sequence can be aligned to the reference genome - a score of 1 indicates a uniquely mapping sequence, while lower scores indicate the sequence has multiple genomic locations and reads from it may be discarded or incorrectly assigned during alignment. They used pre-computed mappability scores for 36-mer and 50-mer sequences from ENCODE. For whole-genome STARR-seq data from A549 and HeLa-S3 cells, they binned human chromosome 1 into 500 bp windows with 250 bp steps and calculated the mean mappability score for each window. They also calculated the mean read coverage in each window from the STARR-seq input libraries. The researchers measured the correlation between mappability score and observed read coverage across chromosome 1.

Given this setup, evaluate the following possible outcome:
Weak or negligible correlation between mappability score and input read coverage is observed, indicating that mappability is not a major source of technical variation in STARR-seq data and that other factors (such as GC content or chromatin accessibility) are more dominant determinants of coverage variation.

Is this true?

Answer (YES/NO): NO